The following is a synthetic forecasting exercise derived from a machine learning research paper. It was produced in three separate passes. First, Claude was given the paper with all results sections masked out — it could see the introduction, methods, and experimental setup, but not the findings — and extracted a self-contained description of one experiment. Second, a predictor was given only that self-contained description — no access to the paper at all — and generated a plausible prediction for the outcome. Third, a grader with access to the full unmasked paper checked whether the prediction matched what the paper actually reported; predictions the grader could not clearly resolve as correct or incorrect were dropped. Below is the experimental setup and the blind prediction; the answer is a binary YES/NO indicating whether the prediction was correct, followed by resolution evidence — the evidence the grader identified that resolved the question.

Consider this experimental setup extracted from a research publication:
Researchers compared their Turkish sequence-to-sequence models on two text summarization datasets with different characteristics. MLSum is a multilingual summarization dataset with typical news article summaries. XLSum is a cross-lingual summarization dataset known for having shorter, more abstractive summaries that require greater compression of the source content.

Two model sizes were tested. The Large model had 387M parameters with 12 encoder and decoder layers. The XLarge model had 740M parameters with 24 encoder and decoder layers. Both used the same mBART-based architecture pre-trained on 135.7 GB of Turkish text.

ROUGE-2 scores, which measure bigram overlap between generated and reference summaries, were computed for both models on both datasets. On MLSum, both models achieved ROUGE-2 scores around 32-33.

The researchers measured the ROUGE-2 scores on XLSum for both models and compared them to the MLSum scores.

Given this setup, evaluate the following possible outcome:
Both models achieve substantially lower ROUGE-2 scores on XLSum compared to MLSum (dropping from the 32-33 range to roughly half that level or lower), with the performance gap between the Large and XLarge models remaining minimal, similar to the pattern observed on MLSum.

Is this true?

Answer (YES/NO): NO